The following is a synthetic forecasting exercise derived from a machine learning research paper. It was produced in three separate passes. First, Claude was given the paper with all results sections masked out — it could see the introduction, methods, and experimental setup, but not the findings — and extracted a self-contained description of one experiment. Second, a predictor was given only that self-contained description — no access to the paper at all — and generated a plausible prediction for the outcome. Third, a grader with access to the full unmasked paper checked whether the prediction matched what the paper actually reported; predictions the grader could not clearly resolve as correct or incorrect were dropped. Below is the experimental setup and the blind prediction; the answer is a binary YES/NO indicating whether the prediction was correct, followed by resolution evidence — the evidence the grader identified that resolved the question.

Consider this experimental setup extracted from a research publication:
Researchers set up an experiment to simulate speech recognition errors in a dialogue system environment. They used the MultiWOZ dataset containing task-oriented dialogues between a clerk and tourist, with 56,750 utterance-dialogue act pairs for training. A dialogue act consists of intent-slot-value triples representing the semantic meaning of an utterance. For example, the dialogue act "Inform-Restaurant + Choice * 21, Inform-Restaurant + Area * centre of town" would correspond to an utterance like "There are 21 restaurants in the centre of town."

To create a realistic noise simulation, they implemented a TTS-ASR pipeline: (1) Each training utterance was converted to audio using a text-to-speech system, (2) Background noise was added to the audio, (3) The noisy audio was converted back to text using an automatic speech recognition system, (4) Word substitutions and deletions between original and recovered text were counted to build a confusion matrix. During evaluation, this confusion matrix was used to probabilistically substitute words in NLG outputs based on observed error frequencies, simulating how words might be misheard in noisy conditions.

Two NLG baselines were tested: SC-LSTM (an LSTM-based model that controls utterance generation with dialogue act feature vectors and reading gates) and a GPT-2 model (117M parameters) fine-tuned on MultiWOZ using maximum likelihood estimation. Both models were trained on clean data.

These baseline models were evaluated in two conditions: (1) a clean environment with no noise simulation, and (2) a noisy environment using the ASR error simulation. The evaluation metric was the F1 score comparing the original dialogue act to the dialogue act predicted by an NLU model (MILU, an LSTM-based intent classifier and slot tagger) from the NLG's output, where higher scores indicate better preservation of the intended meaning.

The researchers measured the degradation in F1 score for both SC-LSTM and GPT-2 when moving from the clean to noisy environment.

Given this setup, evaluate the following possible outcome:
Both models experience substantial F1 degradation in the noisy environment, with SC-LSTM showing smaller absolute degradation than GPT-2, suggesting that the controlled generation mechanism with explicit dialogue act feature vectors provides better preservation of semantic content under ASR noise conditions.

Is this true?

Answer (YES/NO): NO